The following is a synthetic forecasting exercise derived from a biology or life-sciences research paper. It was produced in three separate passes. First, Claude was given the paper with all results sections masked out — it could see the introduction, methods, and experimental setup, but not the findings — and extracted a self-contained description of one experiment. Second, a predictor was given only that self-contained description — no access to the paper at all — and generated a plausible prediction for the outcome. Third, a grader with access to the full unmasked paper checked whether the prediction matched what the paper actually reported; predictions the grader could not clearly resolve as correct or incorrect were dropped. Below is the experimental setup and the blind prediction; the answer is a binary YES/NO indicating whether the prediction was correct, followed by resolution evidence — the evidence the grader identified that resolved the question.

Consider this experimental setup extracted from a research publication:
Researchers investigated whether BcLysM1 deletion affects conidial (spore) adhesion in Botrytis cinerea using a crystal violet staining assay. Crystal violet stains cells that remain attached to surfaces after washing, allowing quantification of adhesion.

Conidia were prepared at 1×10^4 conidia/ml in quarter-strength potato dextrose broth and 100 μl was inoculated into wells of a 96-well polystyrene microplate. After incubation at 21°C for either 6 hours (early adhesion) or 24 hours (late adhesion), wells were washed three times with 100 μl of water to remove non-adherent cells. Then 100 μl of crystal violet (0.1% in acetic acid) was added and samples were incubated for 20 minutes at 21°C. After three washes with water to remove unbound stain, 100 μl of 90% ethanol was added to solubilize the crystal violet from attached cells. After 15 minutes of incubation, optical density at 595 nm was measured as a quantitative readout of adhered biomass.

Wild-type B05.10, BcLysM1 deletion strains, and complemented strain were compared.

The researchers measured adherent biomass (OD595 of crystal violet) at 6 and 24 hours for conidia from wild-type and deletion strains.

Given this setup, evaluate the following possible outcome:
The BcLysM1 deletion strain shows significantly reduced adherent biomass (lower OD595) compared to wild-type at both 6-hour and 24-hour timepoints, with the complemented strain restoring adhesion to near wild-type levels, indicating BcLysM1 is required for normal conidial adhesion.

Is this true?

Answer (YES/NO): NO